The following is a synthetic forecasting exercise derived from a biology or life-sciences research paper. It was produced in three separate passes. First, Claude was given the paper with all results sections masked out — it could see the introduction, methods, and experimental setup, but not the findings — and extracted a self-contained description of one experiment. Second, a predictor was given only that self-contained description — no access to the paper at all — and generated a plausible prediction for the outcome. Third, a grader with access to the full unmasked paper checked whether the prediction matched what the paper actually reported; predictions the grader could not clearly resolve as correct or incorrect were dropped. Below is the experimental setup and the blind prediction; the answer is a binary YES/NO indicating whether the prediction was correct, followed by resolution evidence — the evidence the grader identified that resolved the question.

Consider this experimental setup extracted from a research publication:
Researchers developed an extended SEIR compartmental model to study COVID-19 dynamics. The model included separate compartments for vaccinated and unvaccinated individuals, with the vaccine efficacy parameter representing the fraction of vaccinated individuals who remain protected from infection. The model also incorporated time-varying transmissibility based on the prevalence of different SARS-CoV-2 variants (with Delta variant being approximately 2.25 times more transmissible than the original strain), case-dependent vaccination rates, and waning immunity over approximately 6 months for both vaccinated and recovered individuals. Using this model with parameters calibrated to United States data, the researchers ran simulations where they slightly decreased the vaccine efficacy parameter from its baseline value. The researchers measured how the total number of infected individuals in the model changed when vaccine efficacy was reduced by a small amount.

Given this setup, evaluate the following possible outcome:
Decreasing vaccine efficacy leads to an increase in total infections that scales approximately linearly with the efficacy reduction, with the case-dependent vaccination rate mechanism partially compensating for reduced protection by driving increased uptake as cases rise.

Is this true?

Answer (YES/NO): NO